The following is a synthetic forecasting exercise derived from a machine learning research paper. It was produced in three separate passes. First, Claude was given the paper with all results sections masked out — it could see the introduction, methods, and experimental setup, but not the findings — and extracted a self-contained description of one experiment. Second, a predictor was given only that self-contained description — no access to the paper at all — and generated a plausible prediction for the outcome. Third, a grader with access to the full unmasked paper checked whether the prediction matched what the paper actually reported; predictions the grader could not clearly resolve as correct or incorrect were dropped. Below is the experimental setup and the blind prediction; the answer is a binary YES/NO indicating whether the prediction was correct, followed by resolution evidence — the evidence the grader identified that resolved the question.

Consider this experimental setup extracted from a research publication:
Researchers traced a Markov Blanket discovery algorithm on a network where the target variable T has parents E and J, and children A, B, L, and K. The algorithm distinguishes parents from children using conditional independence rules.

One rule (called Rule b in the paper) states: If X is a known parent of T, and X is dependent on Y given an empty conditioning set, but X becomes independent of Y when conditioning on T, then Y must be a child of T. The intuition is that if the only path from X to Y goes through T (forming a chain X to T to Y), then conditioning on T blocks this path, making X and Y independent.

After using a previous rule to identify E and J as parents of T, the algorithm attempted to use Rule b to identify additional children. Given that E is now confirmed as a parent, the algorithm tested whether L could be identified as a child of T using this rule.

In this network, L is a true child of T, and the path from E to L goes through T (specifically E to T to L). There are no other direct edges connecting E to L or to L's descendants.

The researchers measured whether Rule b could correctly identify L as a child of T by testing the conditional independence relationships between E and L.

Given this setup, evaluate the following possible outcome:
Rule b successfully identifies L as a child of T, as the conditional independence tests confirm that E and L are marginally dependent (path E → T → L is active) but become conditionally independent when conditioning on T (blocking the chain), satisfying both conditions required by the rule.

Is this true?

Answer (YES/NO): YES